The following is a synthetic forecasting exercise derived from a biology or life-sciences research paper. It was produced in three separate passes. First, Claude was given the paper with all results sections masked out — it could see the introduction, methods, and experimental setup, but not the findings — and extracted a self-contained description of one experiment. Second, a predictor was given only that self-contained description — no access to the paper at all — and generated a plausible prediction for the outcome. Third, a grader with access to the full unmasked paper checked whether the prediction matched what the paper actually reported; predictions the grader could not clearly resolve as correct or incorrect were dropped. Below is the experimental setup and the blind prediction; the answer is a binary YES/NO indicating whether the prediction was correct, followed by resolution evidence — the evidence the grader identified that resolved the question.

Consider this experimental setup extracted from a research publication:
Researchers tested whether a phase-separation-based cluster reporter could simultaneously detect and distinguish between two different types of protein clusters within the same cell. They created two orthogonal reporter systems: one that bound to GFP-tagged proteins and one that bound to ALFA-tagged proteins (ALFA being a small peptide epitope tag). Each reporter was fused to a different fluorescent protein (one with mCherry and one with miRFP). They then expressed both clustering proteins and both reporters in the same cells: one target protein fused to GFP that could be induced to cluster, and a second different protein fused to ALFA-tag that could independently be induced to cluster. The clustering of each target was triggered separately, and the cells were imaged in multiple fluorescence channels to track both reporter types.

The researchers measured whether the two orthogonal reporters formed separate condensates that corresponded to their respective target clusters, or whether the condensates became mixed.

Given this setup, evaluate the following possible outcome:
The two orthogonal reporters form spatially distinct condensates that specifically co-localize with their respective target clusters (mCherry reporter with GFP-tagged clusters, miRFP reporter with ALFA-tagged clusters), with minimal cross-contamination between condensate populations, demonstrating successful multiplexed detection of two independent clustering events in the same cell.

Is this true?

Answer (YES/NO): NO